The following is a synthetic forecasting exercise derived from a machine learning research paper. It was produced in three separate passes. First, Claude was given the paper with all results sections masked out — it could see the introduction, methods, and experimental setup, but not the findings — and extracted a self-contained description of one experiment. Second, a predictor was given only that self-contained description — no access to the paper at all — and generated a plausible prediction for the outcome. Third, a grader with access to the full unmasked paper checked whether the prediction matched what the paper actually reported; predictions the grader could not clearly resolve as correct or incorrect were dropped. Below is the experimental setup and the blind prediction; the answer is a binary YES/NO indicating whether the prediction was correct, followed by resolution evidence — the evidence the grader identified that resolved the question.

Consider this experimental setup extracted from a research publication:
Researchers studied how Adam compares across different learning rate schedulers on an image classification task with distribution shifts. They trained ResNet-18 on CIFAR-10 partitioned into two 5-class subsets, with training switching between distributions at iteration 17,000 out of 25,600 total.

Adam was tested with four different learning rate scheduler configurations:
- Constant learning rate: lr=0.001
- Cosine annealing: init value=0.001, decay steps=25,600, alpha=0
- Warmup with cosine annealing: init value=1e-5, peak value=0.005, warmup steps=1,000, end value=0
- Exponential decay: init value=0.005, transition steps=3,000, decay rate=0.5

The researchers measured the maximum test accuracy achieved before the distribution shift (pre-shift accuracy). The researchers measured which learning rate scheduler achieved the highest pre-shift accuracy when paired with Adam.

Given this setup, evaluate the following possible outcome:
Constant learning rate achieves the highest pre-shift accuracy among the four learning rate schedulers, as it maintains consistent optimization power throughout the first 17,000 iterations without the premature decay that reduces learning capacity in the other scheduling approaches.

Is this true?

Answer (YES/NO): NO